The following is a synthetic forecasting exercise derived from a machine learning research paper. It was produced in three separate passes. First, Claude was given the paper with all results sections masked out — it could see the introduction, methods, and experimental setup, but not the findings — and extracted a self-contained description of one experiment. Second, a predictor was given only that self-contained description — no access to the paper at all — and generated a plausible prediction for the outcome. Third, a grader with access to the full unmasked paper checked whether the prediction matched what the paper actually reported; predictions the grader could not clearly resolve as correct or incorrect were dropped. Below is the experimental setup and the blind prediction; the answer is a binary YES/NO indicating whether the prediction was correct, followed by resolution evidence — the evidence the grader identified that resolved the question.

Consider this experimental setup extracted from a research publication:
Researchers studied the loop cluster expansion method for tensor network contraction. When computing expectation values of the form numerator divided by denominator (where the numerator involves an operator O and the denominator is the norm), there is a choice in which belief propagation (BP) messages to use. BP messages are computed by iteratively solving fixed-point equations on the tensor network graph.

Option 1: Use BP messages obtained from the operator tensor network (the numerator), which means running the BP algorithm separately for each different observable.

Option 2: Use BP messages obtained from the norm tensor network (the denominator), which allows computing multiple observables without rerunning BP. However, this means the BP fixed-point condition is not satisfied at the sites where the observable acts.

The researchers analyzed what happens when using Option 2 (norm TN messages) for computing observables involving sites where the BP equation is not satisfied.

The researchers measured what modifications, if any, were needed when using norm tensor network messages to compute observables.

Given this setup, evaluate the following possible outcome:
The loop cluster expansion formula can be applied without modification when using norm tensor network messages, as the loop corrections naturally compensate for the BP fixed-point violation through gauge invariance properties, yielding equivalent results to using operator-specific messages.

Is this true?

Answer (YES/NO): NO